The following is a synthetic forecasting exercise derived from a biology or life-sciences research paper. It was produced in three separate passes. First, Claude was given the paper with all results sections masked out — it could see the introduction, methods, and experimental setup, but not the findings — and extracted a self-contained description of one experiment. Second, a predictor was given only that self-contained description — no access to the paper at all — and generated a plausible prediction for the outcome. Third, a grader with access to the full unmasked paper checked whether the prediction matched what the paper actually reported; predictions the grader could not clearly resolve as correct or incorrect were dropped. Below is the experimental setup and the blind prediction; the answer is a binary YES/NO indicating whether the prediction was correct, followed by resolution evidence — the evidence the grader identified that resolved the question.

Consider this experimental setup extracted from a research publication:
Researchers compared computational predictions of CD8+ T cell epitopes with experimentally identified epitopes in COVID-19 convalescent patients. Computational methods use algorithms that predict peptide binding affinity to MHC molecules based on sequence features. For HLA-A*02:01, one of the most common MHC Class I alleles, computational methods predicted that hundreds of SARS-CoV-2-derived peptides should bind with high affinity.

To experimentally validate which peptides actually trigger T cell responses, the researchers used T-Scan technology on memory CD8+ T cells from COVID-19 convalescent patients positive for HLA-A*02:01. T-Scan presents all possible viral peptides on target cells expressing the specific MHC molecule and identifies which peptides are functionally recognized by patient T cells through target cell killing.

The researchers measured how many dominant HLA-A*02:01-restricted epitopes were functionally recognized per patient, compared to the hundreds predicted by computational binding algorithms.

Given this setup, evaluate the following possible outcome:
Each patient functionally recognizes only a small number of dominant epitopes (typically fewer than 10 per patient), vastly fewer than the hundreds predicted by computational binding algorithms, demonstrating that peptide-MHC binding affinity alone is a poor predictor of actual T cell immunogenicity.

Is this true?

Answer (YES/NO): YES